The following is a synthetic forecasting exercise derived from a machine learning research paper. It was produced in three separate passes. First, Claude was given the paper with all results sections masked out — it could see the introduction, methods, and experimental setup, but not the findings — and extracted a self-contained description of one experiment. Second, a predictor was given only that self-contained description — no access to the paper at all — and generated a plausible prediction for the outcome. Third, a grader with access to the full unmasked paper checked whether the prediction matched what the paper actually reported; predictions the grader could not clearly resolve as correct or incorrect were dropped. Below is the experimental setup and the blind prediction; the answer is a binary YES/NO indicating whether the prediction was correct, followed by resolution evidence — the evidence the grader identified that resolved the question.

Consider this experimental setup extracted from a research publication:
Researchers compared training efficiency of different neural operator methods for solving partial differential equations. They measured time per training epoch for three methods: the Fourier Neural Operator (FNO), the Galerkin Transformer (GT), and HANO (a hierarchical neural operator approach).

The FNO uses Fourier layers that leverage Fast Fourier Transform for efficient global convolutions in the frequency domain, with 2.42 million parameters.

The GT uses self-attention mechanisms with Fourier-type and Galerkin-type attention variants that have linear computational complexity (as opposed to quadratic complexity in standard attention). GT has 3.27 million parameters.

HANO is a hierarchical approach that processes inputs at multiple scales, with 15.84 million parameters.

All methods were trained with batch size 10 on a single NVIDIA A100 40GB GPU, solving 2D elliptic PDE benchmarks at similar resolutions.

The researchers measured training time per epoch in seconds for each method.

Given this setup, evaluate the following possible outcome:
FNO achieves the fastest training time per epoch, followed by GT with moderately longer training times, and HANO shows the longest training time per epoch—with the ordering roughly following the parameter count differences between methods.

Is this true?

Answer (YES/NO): NO